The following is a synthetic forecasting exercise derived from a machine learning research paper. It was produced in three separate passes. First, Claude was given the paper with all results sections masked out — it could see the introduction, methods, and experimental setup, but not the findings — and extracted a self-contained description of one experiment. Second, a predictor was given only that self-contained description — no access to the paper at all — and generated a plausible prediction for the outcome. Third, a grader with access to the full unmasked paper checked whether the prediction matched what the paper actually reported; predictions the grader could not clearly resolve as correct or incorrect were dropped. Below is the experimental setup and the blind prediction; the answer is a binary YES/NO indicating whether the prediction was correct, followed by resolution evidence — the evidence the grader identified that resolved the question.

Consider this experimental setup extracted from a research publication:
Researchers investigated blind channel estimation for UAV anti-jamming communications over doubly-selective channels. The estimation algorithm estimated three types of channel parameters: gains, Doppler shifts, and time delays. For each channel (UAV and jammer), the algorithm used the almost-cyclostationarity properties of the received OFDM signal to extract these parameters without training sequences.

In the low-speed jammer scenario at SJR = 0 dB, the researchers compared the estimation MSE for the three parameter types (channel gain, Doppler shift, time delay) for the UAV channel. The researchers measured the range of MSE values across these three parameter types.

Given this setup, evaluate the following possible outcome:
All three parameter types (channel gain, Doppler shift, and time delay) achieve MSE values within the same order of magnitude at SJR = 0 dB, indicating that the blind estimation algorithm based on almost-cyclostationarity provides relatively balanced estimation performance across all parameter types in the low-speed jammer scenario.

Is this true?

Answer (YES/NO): NO